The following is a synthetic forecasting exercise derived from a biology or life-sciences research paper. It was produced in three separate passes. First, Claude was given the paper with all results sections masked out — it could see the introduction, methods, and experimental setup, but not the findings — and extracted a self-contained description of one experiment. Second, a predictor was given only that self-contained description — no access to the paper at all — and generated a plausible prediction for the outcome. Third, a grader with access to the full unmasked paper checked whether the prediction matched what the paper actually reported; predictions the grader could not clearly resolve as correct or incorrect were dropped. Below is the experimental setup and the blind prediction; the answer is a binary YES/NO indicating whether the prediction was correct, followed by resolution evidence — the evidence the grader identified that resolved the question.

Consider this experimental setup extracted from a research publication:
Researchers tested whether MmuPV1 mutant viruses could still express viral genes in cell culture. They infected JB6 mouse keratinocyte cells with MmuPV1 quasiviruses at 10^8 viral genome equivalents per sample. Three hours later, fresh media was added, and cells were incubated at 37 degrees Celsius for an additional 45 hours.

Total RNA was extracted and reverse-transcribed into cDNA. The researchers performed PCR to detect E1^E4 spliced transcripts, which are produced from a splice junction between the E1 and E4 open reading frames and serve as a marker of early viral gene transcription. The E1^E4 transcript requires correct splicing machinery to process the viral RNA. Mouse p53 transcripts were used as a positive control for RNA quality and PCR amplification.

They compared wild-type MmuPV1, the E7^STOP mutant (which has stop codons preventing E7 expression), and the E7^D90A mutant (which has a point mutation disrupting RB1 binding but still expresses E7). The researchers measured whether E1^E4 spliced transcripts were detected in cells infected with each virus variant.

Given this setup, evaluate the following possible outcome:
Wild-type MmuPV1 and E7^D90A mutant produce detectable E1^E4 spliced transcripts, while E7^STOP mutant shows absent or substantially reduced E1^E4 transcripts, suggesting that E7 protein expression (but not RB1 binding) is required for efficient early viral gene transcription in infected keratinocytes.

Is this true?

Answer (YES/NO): NO